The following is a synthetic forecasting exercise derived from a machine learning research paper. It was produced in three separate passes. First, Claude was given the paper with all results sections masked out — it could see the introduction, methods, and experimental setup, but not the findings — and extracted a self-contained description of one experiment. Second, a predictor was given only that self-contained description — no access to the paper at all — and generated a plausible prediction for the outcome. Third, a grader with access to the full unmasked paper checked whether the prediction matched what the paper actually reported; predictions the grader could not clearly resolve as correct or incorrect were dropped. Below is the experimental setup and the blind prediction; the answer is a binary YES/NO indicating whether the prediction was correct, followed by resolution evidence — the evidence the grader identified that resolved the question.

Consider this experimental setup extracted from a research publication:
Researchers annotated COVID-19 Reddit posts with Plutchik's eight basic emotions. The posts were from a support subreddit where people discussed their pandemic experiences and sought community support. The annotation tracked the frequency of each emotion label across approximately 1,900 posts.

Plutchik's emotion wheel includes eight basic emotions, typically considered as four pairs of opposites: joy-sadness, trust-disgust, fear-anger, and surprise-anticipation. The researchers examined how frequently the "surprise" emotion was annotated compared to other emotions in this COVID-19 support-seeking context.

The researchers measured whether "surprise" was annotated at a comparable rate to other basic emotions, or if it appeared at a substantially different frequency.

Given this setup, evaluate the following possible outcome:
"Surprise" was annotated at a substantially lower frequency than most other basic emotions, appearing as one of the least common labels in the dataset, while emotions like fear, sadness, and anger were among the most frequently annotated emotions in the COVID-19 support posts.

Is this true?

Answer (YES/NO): YES